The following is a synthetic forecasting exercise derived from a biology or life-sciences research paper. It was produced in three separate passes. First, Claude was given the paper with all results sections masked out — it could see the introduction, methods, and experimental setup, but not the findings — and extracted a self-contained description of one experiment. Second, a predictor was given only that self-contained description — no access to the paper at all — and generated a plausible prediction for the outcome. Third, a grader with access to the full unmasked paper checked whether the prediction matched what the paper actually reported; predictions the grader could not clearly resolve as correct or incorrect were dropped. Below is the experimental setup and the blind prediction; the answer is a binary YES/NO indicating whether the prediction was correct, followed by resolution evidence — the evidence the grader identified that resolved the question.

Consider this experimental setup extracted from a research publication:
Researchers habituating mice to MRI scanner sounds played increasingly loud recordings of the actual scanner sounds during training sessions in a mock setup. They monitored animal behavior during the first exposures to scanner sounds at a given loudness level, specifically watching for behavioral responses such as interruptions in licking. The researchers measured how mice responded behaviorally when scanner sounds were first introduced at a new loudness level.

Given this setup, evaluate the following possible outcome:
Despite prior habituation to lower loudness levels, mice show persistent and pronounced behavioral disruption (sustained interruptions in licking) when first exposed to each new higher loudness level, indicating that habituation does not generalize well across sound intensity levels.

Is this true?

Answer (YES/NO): NO